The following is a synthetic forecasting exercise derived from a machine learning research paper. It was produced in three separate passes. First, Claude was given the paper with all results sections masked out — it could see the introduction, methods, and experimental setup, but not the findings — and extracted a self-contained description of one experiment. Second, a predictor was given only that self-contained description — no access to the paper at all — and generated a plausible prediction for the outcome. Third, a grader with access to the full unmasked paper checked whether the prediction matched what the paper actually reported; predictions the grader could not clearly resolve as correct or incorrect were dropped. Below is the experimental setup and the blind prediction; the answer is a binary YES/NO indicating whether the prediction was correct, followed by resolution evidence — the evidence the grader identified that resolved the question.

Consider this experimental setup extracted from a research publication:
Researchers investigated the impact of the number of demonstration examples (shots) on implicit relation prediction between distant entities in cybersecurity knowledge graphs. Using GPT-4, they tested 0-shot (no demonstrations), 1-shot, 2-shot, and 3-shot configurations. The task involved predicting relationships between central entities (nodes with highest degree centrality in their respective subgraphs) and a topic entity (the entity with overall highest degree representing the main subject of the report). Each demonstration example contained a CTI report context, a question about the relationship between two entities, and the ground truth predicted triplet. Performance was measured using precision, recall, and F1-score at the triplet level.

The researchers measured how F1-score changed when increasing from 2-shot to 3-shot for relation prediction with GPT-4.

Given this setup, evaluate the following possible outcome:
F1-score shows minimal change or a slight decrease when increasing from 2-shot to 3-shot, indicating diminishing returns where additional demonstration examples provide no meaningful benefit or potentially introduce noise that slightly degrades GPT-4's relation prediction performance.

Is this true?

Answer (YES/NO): YES